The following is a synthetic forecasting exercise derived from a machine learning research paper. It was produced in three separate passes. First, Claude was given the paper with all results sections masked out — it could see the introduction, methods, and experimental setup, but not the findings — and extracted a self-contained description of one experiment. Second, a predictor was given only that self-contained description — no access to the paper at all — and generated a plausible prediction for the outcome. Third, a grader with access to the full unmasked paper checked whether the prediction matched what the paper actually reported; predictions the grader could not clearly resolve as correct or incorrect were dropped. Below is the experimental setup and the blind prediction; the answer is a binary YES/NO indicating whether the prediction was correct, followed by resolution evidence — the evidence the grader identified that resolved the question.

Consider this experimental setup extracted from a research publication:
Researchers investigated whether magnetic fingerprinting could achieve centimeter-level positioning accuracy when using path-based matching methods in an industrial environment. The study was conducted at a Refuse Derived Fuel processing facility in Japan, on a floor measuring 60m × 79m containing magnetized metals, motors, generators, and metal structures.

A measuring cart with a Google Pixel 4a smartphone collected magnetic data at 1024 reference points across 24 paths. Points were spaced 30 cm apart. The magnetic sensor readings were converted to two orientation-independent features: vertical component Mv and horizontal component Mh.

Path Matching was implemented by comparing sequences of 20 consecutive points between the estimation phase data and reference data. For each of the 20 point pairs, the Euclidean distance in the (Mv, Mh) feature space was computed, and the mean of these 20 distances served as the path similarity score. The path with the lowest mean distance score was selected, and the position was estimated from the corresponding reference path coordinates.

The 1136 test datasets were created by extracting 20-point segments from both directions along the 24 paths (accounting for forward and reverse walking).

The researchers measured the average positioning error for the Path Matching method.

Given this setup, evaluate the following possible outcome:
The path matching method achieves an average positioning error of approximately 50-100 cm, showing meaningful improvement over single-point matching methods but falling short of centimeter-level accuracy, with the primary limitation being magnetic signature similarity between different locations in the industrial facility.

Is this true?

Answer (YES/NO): NO